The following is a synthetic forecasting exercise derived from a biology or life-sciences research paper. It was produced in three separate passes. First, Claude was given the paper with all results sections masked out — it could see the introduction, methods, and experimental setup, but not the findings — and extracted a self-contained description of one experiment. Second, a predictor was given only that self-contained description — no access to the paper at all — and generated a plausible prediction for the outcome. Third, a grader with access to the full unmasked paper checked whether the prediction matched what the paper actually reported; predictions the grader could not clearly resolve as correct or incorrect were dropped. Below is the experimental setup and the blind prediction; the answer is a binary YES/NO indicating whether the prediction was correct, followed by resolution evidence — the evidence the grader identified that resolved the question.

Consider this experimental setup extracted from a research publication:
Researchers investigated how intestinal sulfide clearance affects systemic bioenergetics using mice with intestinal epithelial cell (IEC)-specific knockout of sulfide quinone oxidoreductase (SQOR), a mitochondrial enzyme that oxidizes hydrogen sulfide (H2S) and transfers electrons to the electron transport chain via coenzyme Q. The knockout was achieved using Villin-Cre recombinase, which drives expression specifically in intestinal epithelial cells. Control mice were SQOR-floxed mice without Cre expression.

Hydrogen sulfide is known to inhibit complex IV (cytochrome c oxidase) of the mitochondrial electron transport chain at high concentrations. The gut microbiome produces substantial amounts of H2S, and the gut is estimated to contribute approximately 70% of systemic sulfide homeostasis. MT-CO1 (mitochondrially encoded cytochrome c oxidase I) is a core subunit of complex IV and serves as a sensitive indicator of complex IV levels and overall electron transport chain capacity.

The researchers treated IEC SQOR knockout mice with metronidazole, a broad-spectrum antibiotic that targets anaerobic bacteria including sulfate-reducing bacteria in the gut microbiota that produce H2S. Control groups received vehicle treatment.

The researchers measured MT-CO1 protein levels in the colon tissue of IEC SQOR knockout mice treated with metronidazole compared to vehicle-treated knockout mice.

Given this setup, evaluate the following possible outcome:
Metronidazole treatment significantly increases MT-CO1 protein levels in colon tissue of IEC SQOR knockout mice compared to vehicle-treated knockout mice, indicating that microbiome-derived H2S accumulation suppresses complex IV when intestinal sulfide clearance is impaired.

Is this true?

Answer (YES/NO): YES